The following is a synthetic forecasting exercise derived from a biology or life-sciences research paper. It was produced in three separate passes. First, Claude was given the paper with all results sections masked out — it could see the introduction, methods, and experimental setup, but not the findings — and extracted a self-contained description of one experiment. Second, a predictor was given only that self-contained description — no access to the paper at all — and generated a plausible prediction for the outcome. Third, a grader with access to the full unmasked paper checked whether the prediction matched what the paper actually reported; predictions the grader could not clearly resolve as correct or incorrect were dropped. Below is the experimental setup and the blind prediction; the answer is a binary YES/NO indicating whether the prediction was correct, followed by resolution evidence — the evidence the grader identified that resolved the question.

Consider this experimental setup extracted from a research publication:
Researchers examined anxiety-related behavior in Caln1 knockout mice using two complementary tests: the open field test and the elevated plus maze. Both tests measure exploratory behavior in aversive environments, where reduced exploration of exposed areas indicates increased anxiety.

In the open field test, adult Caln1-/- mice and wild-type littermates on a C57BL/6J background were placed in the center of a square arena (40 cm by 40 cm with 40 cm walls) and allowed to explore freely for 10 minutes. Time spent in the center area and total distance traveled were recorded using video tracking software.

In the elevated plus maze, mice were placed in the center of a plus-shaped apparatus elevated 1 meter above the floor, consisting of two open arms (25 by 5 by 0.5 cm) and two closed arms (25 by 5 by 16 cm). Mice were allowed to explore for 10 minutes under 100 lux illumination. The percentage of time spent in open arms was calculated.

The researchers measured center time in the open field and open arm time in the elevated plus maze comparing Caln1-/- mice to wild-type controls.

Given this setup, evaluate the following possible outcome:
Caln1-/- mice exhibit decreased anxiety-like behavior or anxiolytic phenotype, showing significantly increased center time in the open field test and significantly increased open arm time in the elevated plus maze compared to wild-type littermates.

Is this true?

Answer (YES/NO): NO